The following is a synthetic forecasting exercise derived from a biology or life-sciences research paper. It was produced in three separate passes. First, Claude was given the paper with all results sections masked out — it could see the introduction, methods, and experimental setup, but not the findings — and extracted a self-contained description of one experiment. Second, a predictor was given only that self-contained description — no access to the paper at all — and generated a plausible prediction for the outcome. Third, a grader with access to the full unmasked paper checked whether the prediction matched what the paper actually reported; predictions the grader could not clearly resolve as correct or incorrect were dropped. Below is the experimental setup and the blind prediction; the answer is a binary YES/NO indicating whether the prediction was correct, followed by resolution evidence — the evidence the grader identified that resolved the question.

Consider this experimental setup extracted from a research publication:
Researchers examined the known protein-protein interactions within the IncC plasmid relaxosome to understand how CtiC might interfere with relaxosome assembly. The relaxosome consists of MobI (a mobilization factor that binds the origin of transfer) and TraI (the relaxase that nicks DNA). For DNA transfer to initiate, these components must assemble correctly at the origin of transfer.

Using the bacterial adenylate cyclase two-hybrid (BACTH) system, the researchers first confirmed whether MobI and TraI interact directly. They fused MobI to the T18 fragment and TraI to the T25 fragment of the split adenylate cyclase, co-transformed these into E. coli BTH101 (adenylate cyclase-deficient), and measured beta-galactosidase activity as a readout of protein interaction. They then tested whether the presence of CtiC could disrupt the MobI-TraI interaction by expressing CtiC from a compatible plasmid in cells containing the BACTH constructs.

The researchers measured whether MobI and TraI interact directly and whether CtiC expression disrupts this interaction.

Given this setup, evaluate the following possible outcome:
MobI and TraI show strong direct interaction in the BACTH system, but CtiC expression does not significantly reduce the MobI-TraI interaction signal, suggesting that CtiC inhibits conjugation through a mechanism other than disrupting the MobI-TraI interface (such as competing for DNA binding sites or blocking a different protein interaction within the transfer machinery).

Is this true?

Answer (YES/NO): NO